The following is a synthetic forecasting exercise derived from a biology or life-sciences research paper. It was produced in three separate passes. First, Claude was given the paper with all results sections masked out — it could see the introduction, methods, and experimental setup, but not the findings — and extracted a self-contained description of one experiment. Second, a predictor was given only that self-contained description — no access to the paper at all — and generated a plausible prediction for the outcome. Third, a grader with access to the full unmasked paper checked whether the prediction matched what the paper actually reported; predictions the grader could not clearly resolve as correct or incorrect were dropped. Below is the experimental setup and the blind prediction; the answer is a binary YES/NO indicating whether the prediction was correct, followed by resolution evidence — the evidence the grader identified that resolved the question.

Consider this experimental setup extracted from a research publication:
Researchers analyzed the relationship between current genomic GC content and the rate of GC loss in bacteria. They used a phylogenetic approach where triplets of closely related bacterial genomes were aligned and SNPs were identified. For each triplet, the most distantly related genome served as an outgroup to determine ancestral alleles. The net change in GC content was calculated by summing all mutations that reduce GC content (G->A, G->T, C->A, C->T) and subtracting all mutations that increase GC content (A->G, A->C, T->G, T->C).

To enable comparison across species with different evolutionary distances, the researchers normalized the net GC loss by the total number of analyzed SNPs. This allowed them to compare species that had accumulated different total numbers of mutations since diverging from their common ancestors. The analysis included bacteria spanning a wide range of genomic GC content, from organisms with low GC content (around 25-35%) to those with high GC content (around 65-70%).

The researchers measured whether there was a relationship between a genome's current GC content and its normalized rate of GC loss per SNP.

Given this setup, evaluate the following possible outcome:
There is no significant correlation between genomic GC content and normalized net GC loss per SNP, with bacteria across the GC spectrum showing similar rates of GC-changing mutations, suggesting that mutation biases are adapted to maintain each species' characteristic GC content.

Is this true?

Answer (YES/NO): NO